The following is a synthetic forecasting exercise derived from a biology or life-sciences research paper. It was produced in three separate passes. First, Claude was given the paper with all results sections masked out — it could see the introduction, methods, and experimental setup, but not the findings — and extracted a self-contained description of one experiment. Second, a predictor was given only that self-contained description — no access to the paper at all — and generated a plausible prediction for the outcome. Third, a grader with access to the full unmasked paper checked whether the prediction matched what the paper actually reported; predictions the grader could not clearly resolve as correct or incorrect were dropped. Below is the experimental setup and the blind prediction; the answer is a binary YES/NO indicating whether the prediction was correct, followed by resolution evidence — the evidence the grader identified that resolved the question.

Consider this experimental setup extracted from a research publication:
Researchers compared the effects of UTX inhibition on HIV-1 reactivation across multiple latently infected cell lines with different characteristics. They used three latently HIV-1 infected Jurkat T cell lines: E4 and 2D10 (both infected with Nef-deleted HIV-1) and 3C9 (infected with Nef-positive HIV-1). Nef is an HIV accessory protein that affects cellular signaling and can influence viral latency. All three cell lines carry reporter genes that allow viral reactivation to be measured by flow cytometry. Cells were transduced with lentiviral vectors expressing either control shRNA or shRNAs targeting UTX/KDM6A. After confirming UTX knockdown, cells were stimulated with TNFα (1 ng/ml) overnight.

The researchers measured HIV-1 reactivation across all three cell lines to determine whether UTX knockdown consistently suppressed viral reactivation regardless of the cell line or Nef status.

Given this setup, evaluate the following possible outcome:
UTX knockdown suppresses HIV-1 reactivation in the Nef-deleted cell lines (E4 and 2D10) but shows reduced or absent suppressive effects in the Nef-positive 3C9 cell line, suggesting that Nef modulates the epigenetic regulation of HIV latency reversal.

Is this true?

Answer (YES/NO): NO